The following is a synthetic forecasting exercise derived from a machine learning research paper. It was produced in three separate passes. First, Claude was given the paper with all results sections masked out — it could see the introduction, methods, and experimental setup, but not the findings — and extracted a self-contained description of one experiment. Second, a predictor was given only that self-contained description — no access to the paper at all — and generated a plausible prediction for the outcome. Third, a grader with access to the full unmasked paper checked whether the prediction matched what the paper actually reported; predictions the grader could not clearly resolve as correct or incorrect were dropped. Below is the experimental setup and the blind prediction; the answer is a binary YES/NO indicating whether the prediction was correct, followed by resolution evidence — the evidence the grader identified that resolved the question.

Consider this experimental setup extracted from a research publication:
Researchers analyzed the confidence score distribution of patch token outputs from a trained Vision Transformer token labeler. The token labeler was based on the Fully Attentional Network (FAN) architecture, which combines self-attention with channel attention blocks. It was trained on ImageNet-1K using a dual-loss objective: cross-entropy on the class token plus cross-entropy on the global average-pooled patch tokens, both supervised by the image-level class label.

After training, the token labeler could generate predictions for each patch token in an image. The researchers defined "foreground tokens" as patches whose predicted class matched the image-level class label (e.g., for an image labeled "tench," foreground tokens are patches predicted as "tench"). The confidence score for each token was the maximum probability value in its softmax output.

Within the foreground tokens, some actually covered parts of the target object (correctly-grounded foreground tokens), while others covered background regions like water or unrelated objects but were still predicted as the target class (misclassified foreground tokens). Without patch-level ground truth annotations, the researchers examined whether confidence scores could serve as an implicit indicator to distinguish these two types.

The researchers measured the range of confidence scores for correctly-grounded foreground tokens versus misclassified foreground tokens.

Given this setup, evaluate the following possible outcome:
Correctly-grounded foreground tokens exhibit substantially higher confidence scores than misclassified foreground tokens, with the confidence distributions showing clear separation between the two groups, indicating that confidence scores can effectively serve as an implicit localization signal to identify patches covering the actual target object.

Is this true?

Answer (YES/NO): YES